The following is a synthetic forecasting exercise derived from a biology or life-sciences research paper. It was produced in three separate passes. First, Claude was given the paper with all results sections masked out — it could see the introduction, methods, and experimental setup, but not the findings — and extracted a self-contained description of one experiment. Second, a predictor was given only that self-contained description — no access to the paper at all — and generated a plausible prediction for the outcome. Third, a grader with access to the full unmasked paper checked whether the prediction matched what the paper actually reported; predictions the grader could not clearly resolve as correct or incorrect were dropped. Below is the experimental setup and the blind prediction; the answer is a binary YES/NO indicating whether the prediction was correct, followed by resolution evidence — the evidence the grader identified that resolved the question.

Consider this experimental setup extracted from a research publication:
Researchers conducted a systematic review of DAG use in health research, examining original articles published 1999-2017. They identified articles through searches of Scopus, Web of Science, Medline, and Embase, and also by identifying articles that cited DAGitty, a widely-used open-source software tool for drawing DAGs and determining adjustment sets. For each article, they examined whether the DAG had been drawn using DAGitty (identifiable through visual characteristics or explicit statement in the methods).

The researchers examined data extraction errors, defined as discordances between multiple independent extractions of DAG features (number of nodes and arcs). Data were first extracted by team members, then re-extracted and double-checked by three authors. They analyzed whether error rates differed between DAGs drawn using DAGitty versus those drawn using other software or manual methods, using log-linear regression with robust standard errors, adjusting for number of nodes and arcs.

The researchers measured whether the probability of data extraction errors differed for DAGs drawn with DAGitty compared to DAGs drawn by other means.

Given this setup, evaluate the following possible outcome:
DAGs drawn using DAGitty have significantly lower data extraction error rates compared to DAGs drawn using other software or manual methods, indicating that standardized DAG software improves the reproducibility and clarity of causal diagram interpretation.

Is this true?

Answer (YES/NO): NO